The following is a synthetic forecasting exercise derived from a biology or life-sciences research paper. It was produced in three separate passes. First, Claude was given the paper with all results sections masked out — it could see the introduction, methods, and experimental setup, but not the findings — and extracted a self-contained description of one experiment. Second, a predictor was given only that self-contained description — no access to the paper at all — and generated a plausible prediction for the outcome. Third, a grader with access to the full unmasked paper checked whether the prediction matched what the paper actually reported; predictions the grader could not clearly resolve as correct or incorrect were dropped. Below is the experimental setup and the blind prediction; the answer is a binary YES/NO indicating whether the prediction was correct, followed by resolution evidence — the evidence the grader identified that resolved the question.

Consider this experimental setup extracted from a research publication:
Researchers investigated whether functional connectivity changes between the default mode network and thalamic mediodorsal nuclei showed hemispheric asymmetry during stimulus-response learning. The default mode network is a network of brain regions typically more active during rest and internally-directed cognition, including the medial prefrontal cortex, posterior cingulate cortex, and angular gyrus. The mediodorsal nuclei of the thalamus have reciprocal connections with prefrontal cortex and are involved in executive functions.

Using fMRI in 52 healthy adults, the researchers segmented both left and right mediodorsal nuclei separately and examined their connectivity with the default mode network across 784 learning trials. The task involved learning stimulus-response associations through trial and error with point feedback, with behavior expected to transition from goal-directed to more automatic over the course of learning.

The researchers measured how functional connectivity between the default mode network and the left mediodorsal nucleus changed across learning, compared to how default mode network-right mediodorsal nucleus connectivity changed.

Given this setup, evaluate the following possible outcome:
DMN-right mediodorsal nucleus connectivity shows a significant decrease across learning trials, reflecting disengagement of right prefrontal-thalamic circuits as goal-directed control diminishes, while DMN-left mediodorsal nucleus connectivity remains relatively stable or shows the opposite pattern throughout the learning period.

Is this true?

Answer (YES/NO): YES